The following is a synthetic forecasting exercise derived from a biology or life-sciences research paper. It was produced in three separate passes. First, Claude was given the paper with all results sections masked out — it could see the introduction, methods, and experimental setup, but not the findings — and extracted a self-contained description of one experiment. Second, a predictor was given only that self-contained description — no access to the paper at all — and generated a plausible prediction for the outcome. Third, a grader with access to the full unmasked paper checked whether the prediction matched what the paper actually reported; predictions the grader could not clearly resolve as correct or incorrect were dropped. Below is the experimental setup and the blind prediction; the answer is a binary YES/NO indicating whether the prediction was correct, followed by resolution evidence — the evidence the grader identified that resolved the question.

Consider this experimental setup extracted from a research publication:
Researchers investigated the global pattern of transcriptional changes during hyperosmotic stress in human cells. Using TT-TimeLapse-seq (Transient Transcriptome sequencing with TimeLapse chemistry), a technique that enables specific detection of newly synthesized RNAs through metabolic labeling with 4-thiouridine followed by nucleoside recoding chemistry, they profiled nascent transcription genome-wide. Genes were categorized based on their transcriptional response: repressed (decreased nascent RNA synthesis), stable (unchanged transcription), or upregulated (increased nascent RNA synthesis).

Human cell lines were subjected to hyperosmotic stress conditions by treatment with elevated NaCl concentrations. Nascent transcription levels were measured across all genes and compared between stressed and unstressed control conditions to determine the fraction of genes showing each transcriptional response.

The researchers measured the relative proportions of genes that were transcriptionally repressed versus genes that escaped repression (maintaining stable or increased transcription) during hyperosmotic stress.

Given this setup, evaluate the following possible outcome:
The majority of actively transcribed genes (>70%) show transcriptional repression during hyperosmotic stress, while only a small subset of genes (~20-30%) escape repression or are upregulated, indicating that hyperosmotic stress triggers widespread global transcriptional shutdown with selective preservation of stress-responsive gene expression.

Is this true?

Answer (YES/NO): NO